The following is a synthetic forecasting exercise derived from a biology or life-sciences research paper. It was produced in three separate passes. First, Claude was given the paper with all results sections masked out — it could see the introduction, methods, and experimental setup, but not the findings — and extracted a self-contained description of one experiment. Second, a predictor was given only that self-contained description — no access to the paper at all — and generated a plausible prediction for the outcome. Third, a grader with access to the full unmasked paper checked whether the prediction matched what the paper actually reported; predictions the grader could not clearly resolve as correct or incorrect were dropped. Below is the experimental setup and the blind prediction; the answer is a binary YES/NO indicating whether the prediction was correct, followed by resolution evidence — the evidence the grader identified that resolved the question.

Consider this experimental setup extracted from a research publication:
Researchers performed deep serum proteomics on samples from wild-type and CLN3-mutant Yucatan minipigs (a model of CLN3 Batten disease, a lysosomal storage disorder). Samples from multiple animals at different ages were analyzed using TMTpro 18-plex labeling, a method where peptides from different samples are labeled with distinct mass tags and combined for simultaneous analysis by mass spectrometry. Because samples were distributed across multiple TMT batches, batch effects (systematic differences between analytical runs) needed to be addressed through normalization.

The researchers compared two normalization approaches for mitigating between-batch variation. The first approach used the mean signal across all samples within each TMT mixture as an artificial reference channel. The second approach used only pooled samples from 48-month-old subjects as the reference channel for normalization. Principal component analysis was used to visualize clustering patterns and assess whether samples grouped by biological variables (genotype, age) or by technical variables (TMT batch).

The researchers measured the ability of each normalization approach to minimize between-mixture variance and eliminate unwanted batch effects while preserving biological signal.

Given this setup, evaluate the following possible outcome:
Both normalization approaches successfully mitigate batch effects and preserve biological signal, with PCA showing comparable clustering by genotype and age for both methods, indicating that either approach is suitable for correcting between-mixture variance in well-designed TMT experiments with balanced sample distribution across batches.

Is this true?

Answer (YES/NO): NO